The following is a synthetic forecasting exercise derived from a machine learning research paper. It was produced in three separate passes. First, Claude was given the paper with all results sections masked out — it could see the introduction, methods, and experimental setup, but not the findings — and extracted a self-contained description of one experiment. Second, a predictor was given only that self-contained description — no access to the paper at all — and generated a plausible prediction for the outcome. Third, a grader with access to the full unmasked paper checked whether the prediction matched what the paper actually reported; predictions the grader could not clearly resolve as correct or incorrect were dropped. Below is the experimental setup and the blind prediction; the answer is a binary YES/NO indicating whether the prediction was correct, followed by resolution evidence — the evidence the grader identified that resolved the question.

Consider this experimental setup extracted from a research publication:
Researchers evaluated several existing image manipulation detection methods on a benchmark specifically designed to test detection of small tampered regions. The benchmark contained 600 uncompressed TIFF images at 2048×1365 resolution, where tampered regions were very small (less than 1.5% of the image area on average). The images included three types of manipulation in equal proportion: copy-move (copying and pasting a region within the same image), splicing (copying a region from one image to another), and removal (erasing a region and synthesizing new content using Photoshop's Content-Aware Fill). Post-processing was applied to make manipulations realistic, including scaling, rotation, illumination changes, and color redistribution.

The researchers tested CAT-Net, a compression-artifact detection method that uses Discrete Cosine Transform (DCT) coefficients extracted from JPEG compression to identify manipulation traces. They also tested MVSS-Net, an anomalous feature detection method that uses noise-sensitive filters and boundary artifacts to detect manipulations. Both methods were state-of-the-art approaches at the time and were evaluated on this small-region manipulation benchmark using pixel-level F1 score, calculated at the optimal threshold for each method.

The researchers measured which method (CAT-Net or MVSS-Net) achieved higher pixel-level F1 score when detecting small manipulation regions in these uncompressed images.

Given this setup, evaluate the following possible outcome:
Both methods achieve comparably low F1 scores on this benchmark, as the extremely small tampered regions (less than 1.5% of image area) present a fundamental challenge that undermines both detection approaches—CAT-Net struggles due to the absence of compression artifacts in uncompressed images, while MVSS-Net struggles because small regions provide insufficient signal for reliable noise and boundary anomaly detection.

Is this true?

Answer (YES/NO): NO